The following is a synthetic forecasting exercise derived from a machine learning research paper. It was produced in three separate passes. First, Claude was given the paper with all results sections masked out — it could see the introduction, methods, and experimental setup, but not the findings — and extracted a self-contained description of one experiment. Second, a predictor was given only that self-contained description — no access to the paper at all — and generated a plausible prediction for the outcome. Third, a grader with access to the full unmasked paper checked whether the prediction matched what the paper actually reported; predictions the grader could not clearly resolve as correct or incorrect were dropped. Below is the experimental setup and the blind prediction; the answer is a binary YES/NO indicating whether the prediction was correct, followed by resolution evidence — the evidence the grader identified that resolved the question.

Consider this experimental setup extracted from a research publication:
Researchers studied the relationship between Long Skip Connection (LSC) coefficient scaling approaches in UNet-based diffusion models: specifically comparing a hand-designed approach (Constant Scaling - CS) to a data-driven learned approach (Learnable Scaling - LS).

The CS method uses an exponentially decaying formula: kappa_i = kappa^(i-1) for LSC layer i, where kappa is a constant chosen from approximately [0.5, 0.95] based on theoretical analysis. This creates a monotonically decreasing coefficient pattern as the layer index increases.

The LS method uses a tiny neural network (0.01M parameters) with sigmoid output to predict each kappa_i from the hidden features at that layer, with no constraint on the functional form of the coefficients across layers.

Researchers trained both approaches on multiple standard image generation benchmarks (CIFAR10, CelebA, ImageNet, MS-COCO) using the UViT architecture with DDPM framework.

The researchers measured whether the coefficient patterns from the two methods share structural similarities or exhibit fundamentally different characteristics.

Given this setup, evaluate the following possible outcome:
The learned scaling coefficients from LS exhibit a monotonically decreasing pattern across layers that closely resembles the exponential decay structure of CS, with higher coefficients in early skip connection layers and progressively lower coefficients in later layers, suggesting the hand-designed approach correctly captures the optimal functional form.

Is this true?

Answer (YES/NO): YES